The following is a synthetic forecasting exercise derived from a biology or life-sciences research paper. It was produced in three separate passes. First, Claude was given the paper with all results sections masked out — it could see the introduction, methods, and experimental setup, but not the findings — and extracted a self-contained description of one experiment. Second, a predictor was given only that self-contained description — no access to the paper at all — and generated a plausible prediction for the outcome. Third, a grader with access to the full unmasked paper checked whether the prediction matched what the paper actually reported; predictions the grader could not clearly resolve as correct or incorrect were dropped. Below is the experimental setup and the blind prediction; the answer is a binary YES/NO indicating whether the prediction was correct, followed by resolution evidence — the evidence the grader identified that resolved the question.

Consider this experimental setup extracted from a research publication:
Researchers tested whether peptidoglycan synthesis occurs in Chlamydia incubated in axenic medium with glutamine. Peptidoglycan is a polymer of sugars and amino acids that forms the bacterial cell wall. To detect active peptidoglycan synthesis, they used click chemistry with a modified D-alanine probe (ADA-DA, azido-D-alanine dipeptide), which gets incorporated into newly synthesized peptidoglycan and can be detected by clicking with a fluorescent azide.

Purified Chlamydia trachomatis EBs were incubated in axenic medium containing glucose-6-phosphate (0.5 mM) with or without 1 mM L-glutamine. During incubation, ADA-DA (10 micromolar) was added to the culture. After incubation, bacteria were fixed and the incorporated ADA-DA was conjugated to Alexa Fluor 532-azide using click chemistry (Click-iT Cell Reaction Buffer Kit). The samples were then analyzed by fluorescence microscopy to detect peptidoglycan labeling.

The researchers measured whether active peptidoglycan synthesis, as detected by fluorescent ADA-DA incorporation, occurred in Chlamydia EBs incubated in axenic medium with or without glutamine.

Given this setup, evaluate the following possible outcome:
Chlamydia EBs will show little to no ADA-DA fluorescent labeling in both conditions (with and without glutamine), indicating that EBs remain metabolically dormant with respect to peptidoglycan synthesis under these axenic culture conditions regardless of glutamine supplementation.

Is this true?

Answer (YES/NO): NO